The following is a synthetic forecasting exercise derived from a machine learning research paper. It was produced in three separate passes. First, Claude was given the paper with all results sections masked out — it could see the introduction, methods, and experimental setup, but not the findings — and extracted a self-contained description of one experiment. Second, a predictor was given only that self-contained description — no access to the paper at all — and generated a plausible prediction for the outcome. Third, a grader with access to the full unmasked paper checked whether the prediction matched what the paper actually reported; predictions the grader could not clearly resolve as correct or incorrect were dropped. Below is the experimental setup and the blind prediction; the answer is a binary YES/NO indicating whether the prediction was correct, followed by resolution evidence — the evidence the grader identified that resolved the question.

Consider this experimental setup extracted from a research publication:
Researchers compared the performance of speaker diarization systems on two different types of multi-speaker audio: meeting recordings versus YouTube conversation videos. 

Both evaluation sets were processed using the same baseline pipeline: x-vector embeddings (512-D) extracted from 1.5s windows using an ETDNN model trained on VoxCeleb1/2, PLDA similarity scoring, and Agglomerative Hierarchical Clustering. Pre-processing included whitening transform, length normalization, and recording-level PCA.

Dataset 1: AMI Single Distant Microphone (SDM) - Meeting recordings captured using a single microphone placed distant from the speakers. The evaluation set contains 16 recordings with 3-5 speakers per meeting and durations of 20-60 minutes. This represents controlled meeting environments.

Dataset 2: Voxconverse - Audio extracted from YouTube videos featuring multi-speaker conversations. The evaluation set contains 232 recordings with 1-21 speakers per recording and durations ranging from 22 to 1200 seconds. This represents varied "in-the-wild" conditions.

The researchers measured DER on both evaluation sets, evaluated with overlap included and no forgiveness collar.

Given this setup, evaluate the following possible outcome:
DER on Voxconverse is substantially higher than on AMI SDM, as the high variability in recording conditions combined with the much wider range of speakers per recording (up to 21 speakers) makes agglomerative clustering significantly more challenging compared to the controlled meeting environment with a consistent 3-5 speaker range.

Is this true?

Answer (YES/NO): NO